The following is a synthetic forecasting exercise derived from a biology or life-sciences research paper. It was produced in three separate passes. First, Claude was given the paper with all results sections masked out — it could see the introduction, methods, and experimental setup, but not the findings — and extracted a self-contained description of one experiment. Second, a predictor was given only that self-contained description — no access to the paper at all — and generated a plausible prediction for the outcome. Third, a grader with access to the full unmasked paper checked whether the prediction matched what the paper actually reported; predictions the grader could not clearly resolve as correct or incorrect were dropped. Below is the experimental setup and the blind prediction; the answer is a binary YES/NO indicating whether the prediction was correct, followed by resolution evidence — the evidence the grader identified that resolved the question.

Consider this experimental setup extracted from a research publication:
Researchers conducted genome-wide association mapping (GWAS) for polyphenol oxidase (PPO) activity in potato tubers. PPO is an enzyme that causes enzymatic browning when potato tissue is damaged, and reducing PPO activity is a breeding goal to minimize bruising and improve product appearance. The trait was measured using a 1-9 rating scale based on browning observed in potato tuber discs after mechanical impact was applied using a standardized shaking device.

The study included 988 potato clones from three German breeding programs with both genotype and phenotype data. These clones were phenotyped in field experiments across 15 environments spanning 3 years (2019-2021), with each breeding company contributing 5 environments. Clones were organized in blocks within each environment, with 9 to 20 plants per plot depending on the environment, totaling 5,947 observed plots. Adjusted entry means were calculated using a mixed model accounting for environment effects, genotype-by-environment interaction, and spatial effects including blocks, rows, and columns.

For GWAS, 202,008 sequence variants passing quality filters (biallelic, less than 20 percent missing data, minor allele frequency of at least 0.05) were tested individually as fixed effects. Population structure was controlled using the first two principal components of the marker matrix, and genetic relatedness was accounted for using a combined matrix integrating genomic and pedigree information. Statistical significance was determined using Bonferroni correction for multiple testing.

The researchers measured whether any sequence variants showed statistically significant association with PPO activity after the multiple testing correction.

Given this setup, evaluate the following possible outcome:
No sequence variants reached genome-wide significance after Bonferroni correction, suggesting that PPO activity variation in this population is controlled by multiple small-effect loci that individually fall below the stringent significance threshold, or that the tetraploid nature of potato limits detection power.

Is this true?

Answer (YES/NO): NO